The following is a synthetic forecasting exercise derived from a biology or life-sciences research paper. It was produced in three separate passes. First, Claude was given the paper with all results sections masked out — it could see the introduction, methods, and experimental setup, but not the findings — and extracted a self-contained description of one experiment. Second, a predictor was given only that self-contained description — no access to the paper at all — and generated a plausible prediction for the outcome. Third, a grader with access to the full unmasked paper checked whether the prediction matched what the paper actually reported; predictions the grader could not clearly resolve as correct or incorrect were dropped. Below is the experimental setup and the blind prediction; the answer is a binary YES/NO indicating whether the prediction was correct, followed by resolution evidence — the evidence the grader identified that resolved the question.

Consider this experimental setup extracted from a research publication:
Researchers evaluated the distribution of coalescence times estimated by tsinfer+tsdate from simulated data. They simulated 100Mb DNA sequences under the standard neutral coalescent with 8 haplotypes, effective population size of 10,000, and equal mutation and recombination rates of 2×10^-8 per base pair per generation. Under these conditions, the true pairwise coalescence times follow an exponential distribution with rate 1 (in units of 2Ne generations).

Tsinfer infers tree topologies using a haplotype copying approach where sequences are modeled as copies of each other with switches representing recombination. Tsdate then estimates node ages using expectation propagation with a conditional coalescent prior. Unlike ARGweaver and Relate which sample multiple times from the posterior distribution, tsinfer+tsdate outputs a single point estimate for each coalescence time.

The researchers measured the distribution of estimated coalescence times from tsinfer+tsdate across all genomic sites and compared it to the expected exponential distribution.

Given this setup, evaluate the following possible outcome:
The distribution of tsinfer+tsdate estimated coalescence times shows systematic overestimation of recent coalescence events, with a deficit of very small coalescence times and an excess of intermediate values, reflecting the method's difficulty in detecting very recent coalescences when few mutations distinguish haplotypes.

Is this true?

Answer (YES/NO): NO